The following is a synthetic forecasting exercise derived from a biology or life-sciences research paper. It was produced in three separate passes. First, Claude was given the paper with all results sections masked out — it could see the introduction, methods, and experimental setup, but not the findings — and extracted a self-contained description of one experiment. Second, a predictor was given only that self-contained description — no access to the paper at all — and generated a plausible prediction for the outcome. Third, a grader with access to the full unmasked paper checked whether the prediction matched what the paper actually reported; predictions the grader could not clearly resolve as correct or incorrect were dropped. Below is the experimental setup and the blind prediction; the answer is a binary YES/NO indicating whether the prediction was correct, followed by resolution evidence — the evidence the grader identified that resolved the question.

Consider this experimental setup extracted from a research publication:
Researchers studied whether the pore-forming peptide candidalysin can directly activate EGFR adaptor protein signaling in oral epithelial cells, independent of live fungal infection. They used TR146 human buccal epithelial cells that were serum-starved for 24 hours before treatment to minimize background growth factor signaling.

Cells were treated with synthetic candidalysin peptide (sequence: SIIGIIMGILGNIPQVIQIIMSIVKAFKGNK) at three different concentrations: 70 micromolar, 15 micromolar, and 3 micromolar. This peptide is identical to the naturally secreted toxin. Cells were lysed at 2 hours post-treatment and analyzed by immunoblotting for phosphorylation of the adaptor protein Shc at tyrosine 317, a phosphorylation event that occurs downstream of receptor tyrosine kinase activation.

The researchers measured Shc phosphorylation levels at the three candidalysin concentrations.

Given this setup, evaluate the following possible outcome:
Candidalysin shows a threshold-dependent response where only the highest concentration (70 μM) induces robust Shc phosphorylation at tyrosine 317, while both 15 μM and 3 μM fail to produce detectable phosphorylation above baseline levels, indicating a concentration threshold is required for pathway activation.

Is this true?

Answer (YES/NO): NO